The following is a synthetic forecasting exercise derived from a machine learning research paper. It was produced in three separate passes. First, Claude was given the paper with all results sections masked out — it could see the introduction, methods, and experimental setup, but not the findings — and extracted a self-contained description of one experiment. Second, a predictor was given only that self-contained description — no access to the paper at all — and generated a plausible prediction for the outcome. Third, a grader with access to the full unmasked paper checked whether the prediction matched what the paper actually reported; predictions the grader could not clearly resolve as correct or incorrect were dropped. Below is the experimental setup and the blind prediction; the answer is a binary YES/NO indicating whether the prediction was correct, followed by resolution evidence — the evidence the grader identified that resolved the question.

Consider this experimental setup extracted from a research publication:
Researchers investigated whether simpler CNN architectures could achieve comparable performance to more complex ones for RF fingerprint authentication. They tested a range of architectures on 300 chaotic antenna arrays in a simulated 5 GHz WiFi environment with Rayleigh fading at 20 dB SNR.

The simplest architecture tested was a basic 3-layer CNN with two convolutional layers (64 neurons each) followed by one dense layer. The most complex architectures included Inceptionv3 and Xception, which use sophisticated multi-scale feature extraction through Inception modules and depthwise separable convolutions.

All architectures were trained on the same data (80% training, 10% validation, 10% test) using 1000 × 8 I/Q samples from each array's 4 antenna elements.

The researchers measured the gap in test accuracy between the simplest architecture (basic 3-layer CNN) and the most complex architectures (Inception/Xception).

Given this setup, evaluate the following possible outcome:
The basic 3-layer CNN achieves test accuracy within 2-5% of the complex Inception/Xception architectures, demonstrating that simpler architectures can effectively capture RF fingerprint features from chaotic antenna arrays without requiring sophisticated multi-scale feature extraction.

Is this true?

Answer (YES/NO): NO